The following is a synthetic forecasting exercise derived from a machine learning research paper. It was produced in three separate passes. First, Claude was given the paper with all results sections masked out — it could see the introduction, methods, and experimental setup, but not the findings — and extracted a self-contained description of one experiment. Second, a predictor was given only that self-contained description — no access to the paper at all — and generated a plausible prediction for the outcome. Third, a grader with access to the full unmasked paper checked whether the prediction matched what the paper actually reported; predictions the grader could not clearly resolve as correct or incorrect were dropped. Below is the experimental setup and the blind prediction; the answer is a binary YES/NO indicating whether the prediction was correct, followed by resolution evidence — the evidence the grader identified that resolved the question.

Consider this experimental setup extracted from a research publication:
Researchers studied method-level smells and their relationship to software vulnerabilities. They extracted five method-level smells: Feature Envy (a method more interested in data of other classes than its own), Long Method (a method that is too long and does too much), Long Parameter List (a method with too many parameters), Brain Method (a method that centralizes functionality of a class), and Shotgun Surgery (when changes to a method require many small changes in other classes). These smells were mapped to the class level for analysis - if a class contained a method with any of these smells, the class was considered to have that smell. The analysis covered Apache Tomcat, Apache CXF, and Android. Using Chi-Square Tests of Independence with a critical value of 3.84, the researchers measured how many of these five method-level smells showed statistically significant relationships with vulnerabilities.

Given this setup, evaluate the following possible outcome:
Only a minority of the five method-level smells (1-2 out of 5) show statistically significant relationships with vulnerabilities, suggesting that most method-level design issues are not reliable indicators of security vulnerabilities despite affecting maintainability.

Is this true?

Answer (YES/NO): NO